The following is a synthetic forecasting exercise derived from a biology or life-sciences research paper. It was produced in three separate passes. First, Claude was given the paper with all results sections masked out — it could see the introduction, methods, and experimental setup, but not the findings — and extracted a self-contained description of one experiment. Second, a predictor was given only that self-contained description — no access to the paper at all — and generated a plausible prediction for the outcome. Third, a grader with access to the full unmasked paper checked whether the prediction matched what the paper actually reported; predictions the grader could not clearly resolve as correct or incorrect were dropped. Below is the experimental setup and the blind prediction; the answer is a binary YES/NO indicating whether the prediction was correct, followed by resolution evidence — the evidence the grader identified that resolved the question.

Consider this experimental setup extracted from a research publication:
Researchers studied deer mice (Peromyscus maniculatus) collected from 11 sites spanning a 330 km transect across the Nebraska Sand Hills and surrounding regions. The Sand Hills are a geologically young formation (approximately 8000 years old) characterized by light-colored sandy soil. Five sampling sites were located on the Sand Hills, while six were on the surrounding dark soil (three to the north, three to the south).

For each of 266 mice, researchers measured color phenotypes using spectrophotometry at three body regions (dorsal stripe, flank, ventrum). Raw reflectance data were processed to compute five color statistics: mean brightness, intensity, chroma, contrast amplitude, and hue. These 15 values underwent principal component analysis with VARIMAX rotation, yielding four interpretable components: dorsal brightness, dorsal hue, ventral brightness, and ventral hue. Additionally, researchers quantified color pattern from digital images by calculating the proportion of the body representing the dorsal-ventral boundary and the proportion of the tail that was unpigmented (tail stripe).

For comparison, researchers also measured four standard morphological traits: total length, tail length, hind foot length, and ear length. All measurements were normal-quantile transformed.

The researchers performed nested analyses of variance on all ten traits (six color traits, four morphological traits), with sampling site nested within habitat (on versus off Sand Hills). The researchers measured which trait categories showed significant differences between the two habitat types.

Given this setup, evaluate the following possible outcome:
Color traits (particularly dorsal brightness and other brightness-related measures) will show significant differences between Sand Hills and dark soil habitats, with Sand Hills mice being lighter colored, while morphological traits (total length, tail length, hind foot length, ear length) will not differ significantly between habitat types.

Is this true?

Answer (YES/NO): YES